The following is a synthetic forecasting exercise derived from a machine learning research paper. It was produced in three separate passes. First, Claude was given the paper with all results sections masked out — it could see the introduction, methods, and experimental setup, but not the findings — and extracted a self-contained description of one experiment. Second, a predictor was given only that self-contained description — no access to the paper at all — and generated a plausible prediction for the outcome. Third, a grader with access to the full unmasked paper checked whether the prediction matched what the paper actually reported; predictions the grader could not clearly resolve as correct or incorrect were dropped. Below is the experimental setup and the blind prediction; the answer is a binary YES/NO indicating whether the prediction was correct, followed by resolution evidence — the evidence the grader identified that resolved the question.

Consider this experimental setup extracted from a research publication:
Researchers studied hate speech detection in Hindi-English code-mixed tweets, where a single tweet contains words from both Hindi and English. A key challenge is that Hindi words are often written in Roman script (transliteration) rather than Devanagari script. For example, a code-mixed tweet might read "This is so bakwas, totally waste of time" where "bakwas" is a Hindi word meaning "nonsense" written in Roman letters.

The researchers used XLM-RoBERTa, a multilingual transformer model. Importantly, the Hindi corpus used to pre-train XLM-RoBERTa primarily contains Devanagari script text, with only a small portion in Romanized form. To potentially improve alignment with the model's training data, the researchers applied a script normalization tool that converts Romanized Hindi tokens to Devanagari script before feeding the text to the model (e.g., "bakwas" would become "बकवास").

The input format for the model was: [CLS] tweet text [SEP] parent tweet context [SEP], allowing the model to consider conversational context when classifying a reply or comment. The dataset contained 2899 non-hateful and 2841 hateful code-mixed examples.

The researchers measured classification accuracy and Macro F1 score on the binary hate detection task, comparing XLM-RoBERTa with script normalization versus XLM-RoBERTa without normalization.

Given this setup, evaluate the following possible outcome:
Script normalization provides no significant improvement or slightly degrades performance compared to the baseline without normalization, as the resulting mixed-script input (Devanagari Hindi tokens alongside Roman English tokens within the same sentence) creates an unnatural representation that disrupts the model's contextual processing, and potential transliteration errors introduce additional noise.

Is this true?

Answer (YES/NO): NO